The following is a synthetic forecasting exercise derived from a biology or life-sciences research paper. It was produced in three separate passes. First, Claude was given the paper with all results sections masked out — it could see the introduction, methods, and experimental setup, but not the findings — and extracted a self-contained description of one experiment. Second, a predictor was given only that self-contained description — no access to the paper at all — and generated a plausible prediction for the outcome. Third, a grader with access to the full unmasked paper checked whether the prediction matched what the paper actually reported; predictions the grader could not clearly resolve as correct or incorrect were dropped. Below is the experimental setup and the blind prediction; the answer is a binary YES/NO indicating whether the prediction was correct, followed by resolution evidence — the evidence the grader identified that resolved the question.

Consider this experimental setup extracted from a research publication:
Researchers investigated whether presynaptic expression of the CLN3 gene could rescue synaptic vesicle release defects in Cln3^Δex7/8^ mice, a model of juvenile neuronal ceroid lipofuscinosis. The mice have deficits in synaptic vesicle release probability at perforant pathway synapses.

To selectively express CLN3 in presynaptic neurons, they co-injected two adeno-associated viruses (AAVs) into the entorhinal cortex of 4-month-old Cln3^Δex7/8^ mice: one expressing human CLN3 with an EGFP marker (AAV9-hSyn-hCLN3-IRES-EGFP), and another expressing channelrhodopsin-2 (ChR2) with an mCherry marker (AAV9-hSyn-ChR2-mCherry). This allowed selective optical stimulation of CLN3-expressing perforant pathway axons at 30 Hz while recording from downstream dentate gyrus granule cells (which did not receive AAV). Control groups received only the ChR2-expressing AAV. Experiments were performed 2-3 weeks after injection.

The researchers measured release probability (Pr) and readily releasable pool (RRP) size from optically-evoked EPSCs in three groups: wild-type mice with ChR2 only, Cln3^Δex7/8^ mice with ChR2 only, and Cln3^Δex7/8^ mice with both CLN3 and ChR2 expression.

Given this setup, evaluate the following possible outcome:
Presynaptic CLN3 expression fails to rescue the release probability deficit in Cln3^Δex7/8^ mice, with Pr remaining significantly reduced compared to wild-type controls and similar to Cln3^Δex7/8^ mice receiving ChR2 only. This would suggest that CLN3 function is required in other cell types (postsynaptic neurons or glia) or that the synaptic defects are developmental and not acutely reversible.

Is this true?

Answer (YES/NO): NO